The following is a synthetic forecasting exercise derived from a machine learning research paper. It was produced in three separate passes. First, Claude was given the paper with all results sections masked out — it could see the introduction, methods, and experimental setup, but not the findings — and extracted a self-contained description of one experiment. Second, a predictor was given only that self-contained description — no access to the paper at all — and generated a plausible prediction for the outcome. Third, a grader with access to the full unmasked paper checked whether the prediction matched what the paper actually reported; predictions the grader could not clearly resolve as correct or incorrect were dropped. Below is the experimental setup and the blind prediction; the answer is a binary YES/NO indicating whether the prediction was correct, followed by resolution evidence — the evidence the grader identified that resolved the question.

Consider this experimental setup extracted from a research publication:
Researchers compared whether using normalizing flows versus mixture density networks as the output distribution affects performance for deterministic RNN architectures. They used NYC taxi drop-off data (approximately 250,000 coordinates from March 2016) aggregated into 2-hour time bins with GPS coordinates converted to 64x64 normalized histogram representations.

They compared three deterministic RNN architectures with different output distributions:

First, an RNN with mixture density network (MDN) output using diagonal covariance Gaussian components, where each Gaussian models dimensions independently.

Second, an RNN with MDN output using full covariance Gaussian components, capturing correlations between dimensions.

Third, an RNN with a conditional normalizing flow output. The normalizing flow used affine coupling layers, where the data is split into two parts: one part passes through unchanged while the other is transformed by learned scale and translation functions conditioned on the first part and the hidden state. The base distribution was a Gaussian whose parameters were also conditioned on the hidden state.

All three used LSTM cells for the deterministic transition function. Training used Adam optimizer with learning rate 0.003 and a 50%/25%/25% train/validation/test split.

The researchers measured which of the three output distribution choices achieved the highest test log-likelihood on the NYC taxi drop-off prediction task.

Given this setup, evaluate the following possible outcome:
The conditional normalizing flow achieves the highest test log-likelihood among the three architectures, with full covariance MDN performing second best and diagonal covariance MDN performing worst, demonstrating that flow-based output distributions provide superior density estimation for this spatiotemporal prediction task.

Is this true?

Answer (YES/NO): NO